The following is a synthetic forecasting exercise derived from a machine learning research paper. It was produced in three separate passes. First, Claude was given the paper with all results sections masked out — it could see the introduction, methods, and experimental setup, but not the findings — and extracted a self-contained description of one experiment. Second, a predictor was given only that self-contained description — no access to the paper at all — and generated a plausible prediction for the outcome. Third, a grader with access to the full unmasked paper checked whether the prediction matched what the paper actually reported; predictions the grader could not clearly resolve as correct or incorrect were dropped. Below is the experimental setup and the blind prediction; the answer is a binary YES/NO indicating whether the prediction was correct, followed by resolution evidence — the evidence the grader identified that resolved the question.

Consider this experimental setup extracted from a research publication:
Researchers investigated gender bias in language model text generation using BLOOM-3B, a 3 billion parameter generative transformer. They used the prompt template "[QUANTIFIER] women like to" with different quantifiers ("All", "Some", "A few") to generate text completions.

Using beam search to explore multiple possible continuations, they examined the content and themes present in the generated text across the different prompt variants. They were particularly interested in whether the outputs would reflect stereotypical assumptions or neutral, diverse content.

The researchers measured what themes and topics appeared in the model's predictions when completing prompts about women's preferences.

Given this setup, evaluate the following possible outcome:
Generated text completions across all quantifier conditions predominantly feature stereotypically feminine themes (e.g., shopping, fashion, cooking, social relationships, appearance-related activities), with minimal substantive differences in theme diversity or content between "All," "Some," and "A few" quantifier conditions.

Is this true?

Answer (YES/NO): NO